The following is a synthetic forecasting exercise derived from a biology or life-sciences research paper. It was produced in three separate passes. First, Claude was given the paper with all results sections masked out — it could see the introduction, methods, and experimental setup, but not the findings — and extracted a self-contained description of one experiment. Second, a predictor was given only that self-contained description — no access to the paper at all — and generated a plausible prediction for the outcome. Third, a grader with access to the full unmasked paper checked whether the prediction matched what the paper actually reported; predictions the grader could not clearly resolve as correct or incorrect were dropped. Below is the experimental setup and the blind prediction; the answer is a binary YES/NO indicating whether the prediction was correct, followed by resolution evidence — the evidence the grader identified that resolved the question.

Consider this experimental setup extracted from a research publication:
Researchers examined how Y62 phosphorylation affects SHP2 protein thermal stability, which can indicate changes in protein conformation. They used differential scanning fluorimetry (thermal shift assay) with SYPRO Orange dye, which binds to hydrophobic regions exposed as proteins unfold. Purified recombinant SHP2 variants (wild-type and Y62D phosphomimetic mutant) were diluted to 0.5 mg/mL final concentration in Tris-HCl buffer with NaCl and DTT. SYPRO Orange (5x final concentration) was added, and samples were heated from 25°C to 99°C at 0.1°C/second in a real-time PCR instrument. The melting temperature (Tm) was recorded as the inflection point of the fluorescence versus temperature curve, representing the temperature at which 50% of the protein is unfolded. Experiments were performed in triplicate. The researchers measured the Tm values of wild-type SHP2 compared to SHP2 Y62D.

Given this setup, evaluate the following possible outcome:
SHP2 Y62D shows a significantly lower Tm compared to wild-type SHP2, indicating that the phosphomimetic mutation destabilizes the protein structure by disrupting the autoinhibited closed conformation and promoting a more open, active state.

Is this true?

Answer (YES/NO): YES